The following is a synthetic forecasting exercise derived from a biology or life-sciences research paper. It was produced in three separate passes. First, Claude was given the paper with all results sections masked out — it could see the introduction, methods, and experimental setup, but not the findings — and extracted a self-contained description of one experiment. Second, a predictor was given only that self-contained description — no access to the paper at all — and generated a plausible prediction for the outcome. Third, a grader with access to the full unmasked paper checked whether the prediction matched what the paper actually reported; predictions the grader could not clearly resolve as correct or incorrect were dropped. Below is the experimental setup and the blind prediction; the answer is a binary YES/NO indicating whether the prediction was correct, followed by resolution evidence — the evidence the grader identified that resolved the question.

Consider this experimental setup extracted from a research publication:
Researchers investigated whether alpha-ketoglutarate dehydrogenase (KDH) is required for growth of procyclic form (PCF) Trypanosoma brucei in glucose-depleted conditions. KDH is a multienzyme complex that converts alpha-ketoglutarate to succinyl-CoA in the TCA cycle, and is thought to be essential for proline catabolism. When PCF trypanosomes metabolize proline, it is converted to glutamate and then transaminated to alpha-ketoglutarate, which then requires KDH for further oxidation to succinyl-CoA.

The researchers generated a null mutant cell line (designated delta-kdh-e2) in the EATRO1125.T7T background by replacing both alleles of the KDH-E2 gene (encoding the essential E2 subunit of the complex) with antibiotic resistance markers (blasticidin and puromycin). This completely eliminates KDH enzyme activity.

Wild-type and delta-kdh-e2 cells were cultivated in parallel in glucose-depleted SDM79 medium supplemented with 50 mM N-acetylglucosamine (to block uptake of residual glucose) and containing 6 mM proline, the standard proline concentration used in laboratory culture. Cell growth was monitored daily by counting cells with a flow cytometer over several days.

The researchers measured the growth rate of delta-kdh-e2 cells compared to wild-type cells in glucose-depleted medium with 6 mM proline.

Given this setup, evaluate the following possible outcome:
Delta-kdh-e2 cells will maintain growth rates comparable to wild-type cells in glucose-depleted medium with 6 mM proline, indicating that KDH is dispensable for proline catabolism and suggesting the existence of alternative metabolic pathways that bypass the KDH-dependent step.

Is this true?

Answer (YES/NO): NO